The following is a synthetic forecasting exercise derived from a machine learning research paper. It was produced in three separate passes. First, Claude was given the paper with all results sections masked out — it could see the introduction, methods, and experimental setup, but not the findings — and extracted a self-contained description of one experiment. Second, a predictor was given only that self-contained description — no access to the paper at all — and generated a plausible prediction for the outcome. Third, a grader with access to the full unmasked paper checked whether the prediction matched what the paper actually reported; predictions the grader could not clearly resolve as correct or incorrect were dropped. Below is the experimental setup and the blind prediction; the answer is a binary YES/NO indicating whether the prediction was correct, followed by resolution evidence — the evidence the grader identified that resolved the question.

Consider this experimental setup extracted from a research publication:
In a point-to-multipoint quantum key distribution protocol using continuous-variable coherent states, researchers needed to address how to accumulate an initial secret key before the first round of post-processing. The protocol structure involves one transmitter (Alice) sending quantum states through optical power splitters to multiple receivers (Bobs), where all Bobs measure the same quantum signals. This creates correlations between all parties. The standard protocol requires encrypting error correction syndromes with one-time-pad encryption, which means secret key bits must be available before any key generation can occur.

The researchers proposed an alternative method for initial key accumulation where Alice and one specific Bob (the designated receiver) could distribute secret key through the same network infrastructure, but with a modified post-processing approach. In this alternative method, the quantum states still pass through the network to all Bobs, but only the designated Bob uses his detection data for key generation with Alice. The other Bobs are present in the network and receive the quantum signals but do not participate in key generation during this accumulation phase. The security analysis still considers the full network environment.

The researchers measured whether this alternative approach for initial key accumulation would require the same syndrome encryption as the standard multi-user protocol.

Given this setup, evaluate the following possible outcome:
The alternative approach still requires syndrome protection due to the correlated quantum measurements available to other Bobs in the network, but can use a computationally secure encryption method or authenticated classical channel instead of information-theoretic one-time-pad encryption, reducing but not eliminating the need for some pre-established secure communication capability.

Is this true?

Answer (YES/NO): NO